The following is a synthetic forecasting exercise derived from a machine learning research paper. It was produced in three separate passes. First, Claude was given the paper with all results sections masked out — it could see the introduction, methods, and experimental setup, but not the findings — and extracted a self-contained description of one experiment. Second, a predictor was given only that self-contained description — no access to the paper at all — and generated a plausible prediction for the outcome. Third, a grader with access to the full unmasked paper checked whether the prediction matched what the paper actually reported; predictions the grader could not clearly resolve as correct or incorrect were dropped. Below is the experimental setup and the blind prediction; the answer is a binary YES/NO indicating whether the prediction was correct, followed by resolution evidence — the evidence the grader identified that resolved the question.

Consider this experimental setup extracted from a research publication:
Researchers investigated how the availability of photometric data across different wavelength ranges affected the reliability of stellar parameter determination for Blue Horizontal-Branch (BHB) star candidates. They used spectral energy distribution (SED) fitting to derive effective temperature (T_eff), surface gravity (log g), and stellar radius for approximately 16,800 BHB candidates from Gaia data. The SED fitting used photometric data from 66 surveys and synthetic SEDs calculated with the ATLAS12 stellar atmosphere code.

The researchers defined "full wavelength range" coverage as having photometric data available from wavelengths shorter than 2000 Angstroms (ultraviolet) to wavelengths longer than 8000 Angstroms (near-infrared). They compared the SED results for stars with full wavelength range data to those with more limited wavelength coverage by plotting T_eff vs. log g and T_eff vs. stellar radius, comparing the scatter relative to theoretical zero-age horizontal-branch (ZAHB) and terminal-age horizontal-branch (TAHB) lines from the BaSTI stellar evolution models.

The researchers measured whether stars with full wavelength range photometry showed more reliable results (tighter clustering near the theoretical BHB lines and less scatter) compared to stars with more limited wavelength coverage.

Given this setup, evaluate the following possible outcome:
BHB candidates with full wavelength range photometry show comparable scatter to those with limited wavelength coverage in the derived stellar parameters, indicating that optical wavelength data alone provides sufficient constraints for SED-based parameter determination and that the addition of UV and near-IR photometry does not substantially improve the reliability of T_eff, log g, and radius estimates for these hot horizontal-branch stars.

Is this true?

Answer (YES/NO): NO